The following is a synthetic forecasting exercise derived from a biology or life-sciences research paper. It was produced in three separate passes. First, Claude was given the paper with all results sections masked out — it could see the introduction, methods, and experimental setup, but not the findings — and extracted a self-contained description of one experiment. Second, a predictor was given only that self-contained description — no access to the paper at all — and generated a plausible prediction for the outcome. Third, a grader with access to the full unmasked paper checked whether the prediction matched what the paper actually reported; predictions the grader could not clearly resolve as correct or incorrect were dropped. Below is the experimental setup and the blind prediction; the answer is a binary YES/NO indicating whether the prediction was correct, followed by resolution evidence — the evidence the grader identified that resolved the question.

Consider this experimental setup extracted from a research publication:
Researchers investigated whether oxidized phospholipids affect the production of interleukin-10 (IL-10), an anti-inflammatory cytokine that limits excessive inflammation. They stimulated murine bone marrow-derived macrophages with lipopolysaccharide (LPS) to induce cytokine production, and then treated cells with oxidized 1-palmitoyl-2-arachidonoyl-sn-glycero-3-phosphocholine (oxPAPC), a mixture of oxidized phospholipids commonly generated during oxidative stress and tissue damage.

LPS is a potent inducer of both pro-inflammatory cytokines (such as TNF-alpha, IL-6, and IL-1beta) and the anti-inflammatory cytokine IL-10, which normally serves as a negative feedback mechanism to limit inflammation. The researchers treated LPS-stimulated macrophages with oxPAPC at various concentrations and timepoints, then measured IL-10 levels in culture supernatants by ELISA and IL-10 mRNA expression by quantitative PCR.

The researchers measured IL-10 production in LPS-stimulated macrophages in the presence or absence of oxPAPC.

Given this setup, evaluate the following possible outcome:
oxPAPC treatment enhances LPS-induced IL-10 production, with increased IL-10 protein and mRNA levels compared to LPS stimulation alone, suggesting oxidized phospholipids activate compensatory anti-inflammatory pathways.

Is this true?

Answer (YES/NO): NO